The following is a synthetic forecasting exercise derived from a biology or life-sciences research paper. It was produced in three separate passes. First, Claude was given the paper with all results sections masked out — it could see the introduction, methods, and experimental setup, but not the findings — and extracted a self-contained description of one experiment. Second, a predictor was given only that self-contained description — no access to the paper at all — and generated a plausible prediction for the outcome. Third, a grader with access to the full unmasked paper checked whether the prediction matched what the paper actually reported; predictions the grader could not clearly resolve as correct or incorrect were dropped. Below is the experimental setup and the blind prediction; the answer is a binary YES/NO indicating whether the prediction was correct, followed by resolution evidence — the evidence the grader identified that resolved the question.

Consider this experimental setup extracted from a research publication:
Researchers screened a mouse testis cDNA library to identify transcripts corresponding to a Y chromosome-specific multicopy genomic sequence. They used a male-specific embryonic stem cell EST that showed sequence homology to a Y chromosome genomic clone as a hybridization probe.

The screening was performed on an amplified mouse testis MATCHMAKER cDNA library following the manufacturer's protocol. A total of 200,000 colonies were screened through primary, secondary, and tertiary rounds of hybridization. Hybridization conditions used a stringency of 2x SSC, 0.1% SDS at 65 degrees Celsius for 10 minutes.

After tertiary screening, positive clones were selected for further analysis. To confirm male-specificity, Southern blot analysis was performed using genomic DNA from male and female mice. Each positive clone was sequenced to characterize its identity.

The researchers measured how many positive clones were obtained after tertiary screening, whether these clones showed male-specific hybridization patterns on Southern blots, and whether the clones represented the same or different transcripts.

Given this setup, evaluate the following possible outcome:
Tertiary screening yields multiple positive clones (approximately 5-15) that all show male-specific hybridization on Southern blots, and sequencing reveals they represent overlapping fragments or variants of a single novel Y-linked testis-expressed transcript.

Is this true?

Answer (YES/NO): NO